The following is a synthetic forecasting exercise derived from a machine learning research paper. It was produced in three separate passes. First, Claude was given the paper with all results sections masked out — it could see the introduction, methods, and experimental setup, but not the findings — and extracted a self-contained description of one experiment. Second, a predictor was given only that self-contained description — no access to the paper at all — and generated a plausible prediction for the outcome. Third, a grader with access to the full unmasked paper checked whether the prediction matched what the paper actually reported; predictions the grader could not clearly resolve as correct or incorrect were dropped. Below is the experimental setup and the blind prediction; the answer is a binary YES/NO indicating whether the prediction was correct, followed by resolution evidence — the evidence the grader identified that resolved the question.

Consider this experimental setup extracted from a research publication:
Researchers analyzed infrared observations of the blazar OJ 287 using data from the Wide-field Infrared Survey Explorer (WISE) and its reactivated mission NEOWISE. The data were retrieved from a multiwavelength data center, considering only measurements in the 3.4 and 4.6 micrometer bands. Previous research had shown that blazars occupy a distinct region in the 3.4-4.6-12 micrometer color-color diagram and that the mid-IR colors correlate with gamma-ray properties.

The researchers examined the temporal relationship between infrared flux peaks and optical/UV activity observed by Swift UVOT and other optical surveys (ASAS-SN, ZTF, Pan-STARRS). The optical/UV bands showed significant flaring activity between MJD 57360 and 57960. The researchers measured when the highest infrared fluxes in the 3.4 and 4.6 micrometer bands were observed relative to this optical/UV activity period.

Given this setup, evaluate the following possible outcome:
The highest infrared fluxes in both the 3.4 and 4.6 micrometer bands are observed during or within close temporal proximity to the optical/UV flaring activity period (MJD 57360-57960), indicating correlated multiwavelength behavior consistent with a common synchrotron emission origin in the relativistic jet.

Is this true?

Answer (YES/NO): YES